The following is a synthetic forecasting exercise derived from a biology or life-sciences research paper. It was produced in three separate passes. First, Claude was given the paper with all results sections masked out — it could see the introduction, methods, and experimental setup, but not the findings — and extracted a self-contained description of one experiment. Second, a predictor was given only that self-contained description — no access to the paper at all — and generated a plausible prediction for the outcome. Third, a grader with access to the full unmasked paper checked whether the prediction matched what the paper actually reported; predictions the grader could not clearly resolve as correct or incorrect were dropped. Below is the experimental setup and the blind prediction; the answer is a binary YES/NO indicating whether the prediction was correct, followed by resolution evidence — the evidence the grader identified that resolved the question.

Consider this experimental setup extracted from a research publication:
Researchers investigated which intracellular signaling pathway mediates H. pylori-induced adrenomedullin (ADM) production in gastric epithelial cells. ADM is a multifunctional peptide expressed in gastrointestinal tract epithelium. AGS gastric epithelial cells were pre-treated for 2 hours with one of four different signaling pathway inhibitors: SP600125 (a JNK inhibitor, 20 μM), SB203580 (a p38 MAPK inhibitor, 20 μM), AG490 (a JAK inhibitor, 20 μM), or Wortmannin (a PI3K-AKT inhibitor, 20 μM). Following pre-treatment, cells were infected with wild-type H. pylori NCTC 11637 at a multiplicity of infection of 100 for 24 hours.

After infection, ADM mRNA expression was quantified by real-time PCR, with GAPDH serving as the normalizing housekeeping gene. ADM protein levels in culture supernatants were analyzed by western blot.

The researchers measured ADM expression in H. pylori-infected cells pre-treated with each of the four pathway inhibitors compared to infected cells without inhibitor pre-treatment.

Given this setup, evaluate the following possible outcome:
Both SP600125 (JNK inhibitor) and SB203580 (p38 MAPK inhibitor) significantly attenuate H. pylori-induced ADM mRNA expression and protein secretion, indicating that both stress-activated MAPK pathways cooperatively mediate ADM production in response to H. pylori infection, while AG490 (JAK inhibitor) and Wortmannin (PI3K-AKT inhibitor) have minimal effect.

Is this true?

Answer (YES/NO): NO